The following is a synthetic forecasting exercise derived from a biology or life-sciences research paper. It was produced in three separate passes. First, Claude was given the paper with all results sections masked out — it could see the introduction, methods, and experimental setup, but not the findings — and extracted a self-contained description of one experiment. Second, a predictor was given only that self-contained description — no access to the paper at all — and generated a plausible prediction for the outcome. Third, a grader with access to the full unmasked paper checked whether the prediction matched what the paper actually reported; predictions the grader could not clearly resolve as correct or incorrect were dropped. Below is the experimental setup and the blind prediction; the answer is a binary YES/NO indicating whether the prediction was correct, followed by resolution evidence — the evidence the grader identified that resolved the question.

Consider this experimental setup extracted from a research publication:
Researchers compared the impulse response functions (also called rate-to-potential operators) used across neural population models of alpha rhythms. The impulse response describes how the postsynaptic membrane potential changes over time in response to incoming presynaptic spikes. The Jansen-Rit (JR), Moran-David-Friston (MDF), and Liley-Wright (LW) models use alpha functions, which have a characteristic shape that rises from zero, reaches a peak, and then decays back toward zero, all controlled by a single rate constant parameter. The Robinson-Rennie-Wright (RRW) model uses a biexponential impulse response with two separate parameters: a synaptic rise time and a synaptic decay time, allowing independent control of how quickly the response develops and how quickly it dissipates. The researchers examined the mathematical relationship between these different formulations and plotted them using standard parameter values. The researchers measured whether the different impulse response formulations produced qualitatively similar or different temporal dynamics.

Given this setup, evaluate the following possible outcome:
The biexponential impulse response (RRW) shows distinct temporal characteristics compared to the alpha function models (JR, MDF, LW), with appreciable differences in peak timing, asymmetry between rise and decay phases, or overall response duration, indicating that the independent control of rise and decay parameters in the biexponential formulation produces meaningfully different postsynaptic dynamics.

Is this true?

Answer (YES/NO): NO